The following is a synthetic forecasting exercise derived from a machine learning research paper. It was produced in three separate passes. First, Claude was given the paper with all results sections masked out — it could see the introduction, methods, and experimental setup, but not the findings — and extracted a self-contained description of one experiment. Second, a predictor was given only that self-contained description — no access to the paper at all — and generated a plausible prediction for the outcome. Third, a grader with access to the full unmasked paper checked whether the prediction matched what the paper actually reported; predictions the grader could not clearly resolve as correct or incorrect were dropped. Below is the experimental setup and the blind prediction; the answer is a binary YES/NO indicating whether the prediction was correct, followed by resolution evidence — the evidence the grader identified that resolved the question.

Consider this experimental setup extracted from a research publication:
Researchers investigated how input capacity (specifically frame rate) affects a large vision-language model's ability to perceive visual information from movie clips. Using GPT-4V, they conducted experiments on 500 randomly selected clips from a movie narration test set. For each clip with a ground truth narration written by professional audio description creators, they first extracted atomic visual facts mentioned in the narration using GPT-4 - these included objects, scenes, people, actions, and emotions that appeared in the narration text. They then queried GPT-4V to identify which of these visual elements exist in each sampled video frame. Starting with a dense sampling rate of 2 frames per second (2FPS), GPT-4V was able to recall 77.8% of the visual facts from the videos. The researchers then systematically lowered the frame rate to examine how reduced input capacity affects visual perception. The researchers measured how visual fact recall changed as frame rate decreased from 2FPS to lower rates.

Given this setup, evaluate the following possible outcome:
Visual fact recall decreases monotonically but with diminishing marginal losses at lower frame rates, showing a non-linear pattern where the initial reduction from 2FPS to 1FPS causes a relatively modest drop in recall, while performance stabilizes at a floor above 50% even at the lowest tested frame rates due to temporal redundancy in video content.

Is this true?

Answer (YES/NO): NO